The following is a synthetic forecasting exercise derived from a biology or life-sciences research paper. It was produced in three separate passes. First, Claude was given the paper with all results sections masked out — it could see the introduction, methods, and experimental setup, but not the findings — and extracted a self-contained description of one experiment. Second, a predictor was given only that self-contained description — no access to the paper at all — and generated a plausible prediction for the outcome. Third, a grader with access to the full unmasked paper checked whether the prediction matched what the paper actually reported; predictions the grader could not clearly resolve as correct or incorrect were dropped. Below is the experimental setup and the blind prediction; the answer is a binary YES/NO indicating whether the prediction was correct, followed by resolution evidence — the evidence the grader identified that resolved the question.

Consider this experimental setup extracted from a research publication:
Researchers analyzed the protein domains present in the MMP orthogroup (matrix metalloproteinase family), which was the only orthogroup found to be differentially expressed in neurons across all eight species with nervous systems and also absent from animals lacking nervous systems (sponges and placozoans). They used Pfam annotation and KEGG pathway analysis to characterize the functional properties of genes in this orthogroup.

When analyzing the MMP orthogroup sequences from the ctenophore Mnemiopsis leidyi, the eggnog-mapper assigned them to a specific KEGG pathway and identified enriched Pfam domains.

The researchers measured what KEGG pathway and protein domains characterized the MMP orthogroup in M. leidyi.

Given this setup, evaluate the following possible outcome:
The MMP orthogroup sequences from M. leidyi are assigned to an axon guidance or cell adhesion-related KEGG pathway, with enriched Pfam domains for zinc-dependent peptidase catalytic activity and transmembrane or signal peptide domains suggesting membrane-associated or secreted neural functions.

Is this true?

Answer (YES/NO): NO